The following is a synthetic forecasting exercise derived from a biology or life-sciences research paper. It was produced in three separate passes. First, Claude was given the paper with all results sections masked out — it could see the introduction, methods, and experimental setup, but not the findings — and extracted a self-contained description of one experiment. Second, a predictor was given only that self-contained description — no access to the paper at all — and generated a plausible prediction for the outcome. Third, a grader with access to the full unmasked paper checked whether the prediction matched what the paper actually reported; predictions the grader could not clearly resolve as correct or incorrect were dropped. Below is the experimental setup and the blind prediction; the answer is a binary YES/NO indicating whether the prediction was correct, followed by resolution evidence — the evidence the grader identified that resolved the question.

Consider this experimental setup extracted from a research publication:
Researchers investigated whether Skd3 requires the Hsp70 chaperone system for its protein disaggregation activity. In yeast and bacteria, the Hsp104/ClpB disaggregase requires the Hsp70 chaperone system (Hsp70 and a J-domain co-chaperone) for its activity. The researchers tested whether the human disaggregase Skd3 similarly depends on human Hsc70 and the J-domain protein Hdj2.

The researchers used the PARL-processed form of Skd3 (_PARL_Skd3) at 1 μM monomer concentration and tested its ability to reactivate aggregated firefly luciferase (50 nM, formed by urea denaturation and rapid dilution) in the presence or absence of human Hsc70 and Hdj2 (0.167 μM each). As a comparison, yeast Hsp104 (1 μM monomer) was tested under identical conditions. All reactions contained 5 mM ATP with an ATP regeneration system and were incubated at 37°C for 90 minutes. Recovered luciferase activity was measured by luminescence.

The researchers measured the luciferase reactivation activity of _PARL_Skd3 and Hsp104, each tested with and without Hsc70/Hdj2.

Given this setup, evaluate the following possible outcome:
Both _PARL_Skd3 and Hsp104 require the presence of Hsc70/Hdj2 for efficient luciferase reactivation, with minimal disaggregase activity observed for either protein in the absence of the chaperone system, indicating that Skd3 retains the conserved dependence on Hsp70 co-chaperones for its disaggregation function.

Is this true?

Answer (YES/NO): NO